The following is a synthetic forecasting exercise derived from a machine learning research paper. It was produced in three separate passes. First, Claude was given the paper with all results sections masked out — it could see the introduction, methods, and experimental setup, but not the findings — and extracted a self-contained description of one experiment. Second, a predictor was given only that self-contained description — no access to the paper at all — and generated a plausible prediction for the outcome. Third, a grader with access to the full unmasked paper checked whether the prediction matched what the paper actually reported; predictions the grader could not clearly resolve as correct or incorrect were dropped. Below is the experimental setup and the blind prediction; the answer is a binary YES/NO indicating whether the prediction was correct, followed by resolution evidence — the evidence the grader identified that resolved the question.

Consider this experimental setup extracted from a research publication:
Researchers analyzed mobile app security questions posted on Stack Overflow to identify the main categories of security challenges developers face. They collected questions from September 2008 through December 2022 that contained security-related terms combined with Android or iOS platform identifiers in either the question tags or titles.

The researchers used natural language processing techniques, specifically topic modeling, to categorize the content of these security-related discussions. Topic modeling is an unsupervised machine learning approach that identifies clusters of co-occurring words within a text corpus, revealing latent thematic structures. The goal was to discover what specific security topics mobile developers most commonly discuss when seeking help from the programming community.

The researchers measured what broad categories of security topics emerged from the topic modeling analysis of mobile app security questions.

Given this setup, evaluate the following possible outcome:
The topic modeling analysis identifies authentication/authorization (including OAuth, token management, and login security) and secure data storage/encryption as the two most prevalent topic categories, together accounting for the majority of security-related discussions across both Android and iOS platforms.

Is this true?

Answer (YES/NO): NO